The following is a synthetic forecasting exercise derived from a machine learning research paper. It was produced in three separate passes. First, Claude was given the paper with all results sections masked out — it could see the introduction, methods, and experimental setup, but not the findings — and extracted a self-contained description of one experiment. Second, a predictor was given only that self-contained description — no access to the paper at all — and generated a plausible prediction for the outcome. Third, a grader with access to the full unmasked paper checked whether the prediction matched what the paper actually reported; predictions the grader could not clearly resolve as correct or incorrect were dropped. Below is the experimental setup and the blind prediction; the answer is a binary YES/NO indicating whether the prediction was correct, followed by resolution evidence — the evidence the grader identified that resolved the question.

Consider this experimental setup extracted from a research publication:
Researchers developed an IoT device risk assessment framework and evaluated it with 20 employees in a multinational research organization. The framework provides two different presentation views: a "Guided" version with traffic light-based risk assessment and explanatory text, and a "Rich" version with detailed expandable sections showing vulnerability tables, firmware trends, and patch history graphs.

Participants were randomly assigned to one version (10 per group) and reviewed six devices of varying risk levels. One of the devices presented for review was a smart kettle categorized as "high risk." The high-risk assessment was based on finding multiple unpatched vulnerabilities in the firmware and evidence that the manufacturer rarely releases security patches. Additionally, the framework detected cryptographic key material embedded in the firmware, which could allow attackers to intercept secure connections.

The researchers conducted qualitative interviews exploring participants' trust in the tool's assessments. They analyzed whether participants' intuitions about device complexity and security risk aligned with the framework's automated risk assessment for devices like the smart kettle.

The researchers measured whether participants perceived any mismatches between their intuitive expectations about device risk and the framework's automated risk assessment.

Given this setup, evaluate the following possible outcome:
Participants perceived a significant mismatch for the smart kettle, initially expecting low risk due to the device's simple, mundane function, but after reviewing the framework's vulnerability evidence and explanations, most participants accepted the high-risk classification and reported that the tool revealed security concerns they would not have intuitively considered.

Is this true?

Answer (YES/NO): NO